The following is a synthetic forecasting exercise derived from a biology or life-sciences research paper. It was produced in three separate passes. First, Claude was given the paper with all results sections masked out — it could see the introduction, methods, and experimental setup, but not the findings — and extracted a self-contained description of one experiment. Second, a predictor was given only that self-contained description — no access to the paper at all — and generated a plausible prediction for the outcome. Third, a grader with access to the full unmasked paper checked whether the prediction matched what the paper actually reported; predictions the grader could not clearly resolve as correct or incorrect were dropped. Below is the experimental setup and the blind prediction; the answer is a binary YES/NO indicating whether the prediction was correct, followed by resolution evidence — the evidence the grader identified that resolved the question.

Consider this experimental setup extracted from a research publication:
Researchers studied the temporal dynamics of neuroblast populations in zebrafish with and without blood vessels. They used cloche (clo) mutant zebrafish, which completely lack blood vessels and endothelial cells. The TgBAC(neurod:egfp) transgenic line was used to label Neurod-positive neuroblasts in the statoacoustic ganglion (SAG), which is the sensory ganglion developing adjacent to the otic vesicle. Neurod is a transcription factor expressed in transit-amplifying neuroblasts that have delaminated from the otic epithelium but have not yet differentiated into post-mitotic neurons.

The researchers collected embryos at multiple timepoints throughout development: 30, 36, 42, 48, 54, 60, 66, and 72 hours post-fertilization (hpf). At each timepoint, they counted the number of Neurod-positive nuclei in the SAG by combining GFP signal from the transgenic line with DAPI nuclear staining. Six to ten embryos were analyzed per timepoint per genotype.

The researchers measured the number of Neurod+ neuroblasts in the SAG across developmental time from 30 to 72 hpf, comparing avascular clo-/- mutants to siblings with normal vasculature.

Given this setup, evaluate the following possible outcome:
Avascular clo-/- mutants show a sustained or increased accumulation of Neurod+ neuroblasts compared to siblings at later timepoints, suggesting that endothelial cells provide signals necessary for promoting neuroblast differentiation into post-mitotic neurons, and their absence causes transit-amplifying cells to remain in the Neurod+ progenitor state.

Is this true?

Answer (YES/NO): NO